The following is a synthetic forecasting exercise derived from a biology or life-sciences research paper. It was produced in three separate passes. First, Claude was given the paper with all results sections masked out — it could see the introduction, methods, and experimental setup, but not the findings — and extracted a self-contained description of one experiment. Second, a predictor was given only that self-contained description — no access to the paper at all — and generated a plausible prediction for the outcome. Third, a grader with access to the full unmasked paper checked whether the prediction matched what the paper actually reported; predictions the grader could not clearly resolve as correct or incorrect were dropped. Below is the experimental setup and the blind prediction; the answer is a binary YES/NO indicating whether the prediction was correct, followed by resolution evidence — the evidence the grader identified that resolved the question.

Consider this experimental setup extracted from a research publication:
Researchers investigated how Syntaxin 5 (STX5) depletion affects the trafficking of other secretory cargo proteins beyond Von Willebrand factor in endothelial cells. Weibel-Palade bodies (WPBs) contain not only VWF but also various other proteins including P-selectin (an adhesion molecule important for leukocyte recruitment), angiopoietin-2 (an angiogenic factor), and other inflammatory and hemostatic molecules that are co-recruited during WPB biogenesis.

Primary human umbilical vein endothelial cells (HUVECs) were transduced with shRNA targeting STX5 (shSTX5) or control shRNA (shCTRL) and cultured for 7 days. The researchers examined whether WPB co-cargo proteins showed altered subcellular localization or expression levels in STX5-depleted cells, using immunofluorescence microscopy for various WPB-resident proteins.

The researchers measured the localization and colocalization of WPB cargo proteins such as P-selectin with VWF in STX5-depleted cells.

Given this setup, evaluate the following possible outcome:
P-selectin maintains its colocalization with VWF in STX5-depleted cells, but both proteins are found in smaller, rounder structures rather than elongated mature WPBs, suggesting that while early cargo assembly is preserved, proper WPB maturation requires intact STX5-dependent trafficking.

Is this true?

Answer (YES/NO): YES